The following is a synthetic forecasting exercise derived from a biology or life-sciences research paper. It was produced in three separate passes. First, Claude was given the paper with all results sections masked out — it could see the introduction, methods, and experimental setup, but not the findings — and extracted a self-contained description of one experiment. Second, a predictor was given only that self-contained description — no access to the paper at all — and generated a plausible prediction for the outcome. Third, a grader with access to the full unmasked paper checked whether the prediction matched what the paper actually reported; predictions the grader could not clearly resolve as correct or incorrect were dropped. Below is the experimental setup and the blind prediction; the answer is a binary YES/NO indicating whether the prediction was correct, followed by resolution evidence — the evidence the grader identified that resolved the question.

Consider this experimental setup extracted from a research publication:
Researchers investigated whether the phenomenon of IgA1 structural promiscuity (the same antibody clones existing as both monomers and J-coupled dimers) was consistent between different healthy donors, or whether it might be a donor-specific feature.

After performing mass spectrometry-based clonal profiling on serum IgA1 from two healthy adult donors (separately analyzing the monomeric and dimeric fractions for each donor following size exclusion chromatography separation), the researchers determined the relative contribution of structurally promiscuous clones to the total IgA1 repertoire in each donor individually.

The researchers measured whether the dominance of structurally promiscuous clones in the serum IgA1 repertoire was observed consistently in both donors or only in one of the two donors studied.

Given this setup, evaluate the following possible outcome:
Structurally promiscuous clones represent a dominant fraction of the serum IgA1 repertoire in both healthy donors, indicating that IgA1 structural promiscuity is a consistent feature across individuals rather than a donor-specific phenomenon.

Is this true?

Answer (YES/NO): YES